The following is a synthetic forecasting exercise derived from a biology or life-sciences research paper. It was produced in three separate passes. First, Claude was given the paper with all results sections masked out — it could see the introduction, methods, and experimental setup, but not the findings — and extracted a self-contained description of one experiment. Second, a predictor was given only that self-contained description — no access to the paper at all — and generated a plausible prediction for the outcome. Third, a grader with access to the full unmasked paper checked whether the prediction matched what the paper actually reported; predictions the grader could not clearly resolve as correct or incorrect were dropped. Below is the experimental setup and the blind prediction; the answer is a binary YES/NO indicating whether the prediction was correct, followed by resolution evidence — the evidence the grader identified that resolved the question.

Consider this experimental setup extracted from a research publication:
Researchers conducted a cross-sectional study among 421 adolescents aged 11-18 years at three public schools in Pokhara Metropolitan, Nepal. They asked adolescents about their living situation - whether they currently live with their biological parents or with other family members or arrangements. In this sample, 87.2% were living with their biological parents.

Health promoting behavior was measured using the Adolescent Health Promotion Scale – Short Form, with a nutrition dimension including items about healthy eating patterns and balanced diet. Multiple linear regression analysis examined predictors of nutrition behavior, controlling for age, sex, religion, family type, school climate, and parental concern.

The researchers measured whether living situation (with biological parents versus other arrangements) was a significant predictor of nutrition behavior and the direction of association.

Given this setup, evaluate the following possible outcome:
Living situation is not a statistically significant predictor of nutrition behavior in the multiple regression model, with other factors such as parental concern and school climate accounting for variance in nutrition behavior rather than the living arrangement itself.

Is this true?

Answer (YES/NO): NO